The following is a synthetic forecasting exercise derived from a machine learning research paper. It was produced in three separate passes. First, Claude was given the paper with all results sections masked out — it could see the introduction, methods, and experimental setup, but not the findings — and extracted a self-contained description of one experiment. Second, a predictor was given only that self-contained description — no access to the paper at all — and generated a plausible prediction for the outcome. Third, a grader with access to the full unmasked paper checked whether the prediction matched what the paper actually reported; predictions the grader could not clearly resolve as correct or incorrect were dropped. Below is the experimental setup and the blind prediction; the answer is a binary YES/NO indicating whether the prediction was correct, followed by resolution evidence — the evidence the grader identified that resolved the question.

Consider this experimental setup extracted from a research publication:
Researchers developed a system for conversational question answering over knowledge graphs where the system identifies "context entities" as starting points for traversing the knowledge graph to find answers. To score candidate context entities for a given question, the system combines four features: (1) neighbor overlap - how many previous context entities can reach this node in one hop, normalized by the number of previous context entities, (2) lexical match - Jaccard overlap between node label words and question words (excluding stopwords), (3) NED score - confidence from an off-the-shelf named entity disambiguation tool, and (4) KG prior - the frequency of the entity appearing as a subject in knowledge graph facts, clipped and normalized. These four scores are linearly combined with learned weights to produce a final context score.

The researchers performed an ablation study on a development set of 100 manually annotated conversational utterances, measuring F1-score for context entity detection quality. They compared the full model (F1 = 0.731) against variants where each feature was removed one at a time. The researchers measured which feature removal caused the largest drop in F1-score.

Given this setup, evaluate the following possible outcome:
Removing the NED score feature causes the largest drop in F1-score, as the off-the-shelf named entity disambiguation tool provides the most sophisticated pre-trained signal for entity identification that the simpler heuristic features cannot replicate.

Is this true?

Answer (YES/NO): YES